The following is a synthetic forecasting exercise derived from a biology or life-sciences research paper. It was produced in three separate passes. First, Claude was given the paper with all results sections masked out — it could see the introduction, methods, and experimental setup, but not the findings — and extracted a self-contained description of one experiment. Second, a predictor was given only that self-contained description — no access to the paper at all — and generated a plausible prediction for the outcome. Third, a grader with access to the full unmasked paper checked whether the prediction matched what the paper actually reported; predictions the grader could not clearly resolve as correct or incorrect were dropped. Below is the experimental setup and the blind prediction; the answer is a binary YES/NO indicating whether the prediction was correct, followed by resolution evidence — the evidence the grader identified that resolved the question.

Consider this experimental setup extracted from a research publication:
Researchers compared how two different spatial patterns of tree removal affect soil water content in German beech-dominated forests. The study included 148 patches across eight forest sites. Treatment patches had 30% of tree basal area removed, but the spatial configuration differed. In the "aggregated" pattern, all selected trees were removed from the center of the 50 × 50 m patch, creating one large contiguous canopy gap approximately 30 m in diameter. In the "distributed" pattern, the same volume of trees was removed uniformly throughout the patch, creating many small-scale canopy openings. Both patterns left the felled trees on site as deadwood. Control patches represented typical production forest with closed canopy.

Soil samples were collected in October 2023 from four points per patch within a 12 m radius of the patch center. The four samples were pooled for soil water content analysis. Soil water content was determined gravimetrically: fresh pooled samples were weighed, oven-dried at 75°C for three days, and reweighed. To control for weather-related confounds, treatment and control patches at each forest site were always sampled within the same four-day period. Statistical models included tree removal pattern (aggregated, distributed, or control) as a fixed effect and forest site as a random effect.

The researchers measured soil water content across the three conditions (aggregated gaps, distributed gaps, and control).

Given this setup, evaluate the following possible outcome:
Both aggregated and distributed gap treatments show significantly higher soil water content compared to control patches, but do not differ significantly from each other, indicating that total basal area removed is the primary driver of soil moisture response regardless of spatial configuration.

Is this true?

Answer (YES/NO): NO